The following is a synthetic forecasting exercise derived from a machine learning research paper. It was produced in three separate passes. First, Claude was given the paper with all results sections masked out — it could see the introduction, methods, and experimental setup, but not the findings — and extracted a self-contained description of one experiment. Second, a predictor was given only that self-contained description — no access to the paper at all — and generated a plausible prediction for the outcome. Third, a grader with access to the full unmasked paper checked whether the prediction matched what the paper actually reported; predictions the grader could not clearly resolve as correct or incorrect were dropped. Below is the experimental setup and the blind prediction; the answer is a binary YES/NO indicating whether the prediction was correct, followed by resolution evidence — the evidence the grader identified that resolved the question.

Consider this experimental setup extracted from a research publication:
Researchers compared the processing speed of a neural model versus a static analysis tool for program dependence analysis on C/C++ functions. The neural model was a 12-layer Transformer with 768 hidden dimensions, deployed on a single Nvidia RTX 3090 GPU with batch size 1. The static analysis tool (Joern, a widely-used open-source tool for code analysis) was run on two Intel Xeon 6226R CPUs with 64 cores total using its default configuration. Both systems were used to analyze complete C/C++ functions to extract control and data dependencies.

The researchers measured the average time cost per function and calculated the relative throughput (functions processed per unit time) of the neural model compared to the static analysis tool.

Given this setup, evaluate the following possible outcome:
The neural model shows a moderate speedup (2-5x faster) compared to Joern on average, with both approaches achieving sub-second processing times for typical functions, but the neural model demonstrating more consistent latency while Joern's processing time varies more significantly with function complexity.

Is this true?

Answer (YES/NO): NO